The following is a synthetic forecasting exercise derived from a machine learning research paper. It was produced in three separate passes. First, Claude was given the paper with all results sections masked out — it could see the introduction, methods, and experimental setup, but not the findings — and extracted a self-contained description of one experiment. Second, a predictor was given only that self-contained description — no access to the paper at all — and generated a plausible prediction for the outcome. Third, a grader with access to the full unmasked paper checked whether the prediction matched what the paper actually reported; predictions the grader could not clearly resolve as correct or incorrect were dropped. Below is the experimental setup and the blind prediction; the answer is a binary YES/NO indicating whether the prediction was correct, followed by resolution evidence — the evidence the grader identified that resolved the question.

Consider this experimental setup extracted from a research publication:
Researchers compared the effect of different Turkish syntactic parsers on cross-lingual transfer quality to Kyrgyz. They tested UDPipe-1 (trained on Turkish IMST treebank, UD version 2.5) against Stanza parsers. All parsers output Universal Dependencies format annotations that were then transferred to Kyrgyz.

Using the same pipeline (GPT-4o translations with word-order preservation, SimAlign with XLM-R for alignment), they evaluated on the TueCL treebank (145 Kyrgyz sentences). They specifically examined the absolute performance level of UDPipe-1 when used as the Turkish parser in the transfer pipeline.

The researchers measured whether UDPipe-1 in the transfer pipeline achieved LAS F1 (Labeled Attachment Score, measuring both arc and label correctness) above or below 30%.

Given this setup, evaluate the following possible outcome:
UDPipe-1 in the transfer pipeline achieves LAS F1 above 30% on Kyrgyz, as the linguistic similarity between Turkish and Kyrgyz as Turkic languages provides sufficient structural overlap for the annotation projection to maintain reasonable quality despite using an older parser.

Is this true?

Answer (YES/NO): NO